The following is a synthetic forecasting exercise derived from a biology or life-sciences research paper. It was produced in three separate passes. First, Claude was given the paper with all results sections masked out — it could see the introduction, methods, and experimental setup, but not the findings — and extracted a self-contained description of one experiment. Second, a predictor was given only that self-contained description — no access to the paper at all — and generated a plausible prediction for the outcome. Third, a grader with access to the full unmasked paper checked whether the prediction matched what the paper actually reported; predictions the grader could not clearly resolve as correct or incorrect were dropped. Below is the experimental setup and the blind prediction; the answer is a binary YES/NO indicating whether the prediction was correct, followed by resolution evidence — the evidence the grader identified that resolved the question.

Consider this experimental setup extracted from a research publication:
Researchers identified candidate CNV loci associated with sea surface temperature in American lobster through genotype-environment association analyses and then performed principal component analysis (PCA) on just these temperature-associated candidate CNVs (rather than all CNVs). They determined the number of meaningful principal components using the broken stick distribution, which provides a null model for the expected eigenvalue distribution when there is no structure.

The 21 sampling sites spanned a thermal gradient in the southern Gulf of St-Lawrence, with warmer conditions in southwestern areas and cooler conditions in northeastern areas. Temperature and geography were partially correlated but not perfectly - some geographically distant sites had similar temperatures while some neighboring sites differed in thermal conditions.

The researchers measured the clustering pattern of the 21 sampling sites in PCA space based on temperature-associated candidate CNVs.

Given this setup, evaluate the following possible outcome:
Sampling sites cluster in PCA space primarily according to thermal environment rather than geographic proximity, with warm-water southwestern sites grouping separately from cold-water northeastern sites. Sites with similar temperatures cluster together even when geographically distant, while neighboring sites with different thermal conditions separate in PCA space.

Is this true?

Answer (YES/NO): NO